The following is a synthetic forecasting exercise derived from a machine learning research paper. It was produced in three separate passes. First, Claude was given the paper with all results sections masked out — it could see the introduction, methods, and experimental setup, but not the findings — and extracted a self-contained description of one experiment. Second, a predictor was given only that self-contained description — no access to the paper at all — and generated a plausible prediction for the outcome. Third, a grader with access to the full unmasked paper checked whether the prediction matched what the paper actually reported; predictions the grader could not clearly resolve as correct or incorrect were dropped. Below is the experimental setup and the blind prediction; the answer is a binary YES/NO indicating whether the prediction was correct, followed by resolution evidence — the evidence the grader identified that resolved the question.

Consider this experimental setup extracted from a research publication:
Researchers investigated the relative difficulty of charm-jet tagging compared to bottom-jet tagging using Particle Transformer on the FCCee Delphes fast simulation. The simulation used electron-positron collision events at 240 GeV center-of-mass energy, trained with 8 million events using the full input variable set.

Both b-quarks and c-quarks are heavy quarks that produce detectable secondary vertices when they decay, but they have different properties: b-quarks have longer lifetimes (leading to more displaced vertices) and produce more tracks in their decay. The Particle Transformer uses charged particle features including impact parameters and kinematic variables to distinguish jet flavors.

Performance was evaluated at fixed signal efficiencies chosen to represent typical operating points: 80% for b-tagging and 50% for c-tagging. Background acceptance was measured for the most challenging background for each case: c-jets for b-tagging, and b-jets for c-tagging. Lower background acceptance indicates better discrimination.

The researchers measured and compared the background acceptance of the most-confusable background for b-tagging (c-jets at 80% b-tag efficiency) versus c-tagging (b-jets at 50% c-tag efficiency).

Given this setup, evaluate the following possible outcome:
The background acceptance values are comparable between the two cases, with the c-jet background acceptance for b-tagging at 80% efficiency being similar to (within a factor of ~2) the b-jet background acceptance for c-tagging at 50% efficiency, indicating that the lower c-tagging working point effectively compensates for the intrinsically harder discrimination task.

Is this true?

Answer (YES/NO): NO